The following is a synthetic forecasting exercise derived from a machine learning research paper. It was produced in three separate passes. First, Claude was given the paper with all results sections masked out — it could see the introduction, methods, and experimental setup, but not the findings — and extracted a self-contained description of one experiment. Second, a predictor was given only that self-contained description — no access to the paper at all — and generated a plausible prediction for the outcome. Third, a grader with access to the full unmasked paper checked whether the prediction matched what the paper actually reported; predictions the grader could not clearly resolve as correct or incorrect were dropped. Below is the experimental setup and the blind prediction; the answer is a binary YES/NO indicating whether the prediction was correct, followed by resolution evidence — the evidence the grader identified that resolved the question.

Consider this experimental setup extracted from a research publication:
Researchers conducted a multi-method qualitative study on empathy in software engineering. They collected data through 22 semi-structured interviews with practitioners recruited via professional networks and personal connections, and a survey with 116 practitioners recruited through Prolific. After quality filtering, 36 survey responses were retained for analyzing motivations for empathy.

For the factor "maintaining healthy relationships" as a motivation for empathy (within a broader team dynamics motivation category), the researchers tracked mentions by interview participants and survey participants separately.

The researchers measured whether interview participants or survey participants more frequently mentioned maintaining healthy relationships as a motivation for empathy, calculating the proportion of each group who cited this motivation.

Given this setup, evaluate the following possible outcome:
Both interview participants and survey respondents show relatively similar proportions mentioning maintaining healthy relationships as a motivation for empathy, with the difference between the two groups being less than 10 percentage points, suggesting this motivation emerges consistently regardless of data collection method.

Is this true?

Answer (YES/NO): NO